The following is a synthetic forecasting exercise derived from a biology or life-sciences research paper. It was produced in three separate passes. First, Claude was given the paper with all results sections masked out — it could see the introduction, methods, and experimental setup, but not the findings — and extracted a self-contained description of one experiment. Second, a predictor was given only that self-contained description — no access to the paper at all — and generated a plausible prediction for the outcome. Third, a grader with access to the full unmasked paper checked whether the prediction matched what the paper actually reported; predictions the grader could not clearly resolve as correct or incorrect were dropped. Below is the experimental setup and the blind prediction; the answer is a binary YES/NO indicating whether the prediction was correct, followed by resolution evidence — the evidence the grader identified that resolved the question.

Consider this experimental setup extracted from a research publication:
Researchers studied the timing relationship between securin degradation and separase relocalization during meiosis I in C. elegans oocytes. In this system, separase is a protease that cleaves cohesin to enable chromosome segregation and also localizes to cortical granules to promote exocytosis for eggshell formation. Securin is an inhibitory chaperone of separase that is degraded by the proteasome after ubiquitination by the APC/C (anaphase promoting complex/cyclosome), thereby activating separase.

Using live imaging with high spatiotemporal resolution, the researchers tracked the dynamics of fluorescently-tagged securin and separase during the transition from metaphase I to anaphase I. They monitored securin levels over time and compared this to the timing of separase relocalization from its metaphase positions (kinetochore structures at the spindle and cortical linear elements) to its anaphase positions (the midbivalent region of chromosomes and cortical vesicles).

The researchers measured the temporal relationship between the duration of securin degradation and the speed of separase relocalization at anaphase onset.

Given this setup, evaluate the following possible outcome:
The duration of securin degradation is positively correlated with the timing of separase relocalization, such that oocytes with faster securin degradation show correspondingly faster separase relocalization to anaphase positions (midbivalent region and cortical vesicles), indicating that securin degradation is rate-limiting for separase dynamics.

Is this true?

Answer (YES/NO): NO